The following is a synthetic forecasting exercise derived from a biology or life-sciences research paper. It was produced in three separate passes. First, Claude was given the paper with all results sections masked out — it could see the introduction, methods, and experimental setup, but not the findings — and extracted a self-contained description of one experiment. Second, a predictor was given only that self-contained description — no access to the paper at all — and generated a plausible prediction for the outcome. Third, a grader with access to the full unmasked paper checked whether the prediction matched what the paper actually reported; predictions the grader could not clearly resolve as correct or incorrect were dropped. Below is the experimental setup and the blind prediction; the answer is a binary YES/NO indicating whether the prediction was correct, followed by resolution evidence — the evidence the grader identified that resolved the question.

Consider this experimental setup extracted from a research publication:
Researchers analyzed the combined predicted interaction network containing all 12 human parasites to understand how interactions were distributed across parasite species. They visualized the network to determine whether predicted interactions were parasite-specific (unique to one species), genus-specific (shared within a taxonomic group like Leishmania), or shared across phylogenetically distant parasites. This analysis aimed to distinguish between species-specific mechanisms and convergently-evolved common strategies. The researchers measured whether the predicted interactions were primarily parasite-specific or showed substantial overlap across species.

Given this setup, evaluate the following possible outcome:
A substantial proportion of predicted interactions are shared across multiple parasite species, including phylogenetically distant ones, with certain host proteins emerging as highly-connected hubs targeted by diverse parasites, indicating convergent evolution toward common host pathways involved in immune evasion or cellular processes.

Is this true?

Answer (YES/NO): YES